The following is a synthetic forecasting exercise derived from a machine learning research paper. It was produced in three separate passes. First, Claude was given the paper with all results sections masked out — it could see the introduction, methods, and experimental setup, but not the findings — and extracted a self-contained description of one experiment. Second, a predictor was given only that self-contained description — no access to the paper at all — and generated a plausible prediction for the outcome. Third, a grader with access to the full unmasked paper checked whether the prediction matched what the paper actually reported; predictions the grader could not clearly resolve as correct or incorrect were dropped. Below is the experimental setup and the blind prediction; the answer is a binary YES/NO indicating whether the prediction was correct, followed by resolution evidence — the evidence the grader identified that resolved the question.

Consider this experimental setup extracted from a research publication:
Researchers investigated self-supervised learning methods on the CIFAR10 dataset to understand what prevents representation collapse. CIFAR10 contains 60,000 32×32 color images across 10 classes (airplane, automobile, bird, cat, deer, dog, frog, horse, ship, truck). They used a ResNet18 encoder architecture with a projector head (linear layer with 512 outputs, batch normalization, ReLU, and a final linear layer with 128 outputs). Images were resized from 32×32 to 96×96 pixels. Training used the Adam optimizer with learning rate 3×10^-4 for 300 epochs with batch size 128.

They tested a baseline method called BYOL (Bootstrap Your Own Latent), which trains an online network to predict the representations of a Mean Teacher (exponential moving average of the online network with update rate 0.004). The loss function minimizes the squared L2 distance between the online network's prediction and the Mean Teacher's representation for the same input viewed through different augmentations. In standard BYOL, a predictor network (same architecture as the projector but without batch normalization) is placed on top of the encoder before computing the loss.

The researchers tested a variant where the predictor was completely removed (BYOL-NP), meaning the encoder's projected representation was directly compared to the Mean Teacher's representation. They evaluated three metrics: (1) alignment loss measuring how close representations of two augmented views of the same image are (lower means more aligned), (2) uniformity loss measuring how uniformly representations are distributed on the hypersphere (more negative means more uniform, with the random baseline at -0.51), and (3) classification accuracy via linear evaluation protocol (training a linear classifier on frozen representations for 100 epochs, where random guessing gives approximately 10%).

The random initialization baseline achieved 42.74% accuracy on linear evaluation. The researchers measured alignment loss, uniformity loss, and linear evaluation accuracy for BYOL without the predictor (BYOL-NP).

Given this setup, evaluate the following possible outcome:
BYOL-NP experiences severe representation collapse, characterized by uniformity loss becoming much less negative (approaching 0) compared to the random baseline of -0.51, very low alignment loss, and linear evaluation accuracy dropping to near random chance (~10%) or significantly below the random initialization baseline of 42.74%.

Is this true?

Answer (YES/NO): YES